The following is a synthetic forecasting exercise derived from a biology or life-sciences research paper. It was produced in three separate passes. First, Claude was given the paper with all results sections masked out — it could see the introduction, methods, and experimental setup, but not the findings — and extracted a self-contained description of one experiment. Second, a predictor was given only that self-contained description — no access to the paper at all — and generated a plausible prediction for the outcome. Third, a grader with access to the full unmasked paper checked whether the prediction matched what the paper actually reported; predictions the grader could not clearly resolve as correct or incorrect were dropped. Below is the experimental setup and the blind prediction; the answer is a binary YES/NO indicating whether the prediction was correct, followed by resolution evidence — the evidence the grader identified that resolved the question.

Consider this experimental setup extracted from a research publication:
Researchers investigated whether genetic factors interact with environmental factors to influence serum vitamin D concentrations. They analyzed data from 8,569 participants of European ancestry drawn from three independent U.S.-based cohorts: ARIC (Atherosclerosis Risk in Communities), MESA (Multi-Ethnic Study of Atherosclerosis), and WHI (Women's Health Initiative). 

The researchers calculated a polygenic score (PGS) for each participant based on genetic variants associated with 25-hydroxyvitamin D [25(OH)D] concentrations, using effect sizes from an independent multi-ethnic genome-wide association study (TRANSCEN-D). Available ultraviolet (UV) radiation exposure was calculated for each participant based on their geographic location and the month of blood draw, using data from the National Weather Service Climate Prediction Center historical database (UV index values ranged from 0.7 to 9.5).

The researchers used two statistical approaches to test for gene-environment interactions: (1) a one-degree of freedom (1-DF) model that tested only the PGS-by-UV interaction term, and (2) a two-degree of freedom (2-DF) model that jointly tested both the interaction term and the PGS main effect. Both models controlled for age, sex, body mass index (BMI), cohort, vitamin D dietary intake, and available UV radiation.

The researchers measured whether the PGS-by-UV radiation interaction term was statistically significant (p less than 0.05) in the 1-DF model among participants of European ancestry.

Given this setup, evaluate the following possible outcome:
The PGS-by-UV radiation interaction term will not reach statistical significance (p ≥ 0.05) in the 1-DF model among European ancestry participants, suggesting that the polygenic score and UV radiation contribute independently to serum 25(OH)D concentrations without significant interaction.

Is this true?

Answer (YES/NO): NO